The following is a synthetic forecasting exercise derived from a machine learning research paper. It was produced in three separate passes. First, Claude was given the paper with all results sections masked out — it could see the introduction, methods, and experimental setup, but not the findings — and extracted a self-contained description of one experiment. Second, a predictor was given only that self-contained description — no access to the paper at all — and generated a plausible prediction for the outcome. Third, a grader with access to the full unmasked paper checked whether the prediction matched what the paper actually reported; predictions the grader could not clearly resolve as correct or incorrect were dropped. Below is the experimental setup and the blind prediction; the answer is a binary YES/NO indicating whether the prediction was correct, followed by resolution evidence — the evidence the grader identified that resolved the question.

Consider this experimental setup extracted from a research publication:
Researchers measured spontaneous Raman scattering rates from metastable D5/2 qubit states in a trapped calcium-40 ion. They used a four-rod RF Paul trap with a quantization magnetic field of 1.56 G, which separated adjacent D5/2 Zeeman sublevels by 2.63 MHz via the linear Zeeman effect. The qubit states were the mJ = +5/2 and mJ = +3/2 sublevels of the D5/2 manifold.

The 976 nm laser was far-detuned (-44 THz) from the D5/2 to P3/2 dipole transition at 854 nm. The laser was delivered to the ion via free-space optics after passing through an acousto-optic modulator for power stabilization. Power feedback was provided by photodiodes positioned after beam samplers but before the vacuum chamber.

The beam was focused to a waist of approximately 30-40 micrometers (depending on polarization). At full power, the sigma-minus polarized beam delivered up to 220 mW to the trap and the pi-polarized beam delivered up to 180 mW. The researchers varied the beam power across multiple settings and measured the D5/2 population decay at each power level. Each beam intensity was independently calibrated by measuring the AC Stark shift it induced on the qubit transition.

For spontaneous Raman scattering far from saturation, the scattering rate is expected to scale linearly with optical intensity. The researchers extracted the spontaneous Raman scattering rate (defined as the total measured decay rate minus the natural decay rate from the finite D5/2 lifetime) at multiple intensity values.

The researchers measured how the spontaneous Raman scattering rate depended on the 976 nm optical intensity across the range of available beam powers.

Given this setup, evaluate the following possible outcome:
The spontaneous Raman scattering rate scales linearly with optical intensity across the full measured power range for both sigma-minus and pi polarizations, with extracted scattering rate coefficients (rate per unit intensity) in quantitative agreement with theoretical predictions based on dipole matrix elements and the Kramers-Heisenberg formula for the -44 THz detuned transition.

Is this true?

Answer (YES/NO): YES